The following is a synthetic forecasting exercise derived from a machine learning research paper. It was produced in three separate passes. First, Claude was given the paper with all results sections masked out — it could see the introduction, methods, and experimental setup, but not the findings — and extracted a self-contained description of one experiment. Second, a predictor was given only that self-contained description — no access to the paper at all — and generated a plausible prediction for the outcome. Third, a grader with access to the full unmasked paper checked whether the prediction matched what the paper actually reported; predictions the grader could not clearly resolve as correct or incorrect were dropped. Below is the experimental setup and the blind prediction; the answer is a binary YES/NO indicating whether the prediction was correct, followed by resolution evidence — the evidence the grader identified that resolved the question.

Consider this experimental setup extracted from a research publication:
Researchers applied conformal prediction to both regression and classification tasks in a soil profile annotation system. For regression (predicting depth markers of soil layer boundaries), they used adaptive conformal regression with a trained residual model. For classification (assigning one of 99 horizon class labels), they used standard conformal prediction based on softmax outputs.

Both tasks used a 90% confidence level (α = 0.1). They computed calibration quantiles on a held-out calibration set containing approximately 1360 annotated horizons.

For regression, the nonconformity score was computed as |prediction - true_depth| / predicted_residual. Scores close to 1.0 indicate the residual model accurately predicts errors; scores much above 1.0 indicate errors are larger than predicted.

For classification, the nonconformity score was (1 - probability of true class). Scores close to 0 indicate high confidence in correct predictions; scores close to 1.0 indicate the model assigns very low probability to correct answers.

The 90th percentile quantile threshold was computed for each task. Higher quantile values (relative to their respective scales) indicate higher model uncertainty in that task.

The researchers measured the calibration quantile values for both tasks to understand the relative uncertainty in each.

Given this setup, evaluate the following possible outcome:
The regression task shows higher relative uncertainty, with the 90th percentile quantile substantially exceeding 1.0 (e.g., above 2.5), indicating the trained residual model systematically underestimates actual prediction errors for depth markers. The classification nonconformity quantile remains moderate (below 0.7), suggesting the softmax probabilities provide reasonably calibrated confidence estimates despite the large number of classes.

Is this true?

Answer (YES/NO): NO